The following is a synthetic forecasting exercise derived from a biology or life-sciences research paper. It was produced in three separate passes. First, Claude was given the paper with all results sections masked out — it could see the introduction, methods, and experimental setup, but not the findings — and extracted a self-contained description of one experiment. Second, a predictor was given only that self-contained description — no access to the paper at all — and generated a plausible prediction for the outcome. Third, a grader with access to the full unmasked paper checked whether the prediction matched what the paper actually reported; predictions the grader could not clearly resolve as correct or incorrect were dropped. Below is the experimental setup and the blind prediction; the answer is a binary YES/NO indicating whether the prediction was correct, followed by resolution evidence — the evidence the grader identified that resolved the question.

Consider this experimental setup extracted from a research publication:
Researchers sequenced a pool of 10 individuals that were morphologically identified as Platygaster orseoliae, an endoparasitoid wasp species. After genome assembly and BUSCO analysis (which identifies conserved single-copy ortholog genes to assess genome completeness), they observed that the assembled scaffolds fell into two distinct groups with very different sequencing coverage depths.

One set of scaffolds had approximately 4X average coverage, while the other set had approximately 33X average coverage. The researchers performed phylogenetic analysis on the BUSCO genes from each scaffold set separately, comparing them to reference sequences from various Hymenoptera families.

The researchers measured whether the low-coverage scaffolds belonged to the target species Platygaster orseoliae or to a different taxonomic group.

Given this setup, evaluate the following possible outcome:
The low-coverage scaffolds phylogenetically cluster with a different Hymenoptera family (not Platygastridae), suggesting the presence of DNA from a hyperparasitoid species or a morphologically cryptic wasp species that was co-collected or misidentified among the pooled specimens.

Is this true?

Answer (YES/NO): YES